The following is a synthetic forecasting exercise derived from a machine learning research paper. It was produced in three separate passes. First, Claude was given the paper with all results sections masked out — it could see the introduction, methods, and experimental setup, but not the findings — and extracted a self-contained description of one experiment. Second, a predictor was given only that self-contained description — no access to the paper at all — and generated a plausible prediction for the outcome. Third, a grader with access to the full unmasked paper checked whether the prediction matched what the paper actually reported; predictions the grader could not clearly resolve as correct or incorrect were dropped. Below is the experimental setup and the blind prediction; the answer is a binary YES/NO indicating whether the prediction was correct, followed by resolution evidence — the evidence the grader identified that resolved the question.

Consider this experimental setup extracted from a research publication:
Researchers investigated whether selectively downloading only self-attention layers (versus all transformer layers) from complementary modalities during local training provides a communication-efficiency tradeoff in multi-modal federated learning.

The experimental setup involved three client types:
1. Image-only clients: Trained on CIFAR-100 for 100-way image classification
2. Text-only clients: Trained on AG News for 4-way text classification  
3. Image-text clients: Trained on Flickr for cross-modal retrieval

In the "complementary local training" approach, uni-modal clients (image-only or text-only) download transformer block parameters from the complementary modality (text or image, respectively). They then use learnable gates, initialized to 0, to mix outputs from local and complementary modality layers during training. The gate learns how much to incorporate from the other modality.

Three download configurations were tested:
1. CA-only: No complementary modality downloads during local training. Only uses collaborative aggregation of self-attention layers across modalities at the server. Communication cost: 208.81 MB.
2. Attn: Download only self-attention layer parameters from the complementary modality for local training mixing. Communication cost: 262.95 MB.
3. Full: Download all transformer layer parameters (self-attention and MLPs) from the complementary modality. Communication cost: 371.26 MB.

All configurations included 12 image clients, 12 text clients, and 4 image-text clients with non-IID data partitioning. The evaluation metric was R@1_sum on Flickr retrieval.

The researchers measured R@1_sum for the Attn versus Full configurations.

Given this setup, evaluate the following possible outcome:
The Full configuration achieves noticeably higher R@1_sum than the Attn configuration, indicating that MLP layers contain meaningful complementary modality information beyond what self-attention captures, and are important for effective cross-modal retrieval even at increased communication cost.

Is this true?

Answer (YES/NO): NO